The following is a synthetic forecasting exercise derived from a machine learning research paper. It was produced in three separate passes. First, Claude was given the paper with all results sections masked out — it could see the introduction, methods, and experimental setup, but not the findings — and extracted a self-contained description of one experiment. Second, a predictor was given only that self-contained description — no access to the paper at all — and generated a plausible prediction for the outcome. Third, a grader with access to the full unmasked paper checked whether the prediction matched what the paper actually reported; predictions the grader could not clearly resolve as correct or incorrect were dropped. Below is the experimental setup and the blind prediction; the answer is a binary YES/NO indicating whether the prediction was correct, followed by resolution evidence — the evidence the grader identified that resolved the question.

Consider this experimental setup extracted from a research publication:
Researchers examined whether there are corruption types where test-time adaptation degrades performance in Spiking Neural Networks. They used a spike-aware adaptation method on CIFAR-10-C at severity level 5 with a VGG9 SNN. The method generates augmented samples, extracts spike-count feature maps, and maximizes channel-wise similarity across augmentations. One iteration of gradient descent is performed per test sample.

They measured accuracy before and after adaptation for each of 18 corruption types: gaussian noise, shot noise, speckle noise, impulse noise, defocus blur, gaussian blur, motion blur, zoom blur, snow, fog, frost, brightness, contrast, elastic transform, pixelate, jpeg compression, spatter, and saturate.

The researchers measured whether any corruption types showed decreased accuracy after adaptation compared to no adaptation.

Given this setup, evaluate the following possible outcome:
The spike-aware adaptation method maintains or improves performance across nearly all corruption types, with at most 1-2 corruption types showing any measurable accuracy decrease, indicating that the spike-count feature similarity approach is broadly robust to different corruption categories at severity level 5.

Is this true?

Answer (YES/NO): YES